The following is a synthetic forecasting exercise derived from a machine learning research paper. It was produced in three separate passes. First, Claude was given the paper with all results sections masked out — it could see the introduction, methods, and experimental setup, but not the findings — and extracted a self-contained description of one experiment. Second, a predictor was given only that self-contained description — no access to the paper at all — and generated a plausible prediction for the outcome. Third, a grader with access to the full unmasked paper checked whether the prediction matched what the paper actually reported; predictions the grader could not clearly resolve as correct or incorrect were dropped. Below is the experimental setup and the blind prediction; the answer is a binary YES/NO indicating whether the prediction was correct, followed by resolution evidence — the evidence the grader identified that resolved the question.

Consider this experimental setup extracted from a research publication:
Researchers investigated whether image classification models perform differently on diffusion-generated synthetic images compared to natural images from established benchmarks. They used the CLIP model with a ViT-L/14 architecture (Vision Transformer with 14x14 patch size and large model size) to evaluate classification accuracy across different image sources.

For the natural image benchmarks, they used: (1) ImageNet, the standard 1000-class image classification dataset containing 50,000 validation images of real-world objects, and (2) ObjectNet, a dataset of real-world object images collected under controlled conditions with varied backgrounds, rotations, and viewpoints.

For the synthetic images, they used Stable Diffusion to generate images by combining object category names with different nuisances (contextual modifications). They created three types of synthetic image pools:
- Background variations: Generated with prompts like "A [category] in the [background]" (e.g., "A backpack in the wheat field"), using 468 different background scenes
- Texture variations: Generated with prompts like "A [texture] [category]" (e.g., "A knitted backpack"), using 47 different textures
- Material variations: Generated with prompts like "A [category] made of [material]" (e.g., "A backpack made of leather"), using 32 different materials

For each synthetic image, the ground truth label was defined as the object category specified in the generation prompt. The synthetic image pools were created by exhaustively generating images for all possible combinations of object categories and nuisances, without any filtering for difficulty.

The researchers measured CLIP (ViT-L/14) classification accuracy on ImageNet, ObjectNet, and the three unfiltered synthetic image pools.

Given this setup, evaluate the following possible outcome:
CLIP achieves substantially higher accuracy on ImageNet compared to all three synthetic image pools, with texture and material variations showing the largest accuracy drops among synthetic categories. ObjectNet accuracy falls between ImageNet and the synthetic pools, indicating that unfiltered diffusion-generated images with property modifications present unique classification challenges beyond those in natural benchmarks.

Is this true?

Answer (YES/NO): NO